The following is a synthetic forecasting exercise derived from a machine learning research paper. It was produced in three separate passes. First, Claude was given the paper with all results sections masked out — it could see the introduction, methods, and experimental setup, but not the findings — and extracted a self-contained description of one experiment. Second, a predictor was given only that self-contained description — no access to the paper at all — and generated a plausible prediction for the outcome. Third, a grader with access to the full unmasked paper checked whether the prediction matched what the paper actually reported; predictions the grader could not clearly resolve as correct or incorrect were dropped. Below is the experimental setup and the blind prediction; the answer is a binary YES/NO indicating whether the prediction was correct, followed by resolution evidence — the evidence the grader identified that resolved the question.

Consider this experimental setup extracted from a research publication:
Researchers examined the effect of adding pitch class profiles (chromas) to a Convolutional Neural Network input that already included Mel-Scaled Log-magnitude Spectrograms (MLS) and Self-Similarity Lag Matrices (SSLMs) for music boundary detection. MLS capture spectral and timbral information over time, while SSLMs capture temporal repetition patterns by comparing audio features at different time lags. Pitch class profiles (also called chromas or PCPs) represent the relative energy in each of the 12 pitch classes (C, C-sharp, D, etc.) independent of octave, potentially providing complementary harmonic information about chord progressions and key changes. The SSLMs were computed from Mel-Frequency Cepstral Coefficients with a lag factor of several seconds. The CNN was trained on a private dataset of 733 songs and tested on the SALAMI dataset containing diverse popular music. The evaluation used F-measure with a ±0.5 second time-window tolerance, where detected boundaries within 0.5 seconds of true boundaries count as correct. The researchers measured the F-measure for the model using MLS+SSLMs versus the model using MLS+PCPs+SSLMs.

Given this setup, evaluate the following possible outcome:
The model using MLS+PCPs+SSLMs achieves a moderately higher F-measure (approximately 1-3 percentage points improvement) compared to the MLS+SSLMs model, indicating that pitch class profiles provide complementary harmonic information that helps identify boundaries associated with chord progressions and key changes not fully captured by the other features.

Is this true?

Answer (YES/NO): NO